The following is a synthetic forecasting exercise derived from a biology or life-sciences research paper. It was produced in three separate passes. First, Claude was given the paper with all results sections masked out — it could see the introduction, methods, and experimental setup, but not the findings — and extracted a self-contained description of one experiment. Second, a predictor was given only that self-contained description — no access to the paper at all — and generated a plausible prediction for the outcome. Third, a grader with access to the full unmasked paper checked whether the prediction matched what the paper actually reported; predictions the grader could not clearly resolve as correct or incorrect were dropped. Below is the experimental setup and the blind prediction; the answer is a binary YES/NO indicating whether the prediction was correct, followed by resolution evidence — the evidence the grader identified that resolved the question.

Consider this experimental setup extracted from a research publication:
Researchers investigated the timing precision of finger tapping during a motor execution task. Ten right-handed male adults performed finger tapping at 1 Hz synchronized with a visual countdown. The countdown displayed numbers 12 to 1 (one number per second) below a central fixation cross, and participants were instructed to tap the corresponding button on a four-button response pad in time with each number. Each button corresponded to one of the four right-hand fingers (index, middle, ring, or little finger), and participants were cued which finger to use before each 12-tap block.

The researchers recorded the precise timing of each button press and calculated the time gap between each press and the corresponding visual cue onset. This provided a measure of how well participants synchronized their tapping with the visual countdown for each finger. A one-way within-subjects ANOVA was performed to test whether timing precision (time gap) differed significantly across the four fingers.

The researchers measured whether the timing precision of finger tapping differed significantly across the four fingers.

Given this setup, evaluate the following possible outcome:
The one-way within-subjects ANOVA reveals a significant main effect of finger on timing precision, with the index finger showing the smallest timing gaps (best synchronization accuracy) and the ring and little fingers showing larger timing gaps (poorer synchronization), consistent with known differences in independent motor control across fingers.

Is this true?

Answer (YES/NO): NO